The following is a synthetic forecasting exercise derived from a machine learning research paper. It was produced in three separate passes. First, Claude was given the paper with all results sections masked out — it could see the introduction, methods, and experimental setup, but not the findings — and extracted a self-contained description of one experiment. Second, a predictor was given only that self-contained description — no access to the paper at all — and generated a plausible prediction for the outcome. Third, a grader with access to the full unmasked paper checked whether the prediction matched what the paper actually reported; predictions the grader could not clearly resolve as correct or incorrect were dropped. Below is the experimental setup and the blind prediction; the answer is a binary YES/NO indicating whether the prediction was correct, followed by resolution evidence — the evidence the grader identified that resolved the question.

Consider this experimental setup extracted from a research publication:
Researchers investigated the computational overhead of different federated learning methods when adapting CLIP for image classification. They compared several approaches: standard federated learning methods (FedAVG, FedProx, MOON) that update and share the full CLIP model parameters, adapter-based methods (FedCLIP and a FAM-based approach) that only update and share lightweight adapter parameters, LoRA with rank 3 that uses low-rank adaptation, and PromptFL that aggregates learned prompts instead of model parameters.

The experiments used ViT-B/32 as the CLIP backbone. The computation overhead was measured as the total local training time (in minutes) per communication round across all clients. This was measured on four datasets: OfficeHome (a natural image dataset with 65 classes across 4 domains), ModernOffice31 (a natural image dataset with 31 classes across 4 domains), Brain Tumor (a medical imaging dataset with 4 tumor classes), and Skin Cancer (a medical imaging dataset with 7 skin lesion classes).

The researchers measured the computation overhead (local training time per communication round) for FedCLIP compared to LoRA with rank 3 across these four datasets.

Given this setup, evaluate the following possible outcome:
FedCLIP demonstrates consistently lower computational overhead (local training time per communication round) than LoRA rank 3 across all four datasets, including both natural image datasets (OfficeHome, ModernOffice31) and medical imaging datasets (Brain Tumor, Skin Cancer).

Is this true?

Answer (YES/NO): NO